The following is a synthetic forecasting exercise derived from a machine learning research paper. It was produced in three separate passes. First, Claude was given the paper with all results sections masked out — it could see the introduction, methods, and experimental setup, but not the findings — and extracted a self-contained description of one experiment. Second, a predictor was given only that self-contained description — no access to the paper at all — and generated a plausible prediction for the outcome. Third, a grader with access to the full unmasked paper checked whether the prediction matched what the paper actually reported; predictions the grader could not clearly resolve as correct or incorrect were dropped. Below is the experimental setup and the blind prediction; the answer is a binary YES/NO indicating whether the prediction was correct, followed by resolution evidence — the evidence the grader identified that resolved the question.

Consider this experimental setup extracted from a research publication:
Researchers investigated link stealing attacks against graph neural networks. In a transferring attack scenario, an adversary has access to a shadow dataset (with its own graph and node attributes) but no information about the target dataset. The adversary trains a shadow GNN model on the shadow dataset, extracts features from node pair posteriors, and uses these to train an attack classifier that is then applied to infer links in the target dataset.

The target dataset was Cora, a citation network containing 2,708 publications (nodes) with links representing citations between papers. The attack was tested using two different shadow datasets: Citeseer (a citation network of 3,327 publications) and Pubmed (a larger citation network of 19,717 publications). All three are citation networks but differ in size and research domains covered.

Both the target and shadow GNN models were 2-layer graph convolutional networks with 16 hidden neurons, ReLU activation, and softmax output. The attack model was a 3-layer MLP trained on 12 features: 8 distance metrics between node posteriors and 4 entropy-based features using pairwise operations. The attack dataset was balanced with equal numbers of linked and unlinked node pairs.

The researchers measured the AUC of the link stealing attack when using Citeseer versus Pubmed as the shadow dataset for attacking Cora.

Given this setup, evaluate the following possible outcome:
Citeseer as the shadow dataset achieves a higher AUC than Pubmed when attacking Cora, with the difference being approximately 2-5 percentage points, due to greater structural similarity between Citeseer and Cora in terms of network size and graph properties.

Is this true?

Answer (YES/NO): YES